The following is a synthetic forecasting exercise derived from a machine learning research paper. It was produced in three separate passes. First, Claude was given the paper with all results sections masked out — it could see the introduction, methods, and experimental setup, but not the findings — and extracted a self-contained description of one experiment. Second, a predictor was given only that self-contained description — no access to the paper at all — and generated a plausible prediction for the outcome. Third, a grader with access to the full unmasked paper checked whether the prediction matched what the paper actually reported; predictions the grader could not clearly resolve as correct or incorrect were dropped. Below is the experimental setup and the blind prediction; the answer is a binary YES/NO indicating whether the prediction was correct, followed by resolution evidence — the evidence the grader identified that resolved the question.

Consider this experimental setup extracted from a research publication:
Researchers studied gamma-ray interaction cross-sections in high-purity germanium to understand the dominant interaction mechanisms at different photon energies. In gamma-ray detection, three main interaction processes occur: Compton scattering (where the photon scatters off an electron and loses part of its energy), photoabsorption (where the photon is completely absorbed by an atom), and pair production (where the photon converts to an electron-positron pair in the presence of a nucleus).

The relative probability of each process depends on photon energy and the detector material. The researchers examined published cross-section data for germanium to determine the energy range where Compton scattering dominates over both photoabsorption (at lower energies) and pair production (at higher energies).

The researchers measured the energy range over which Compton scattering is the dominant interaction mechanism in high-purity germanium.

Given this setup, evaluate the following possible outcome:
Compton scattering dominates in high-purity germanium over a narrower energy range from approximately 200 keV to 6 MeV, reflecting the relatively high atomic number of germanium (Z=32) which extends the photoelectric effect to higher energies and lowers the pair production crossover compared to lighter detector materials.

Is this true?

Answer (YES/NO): NO